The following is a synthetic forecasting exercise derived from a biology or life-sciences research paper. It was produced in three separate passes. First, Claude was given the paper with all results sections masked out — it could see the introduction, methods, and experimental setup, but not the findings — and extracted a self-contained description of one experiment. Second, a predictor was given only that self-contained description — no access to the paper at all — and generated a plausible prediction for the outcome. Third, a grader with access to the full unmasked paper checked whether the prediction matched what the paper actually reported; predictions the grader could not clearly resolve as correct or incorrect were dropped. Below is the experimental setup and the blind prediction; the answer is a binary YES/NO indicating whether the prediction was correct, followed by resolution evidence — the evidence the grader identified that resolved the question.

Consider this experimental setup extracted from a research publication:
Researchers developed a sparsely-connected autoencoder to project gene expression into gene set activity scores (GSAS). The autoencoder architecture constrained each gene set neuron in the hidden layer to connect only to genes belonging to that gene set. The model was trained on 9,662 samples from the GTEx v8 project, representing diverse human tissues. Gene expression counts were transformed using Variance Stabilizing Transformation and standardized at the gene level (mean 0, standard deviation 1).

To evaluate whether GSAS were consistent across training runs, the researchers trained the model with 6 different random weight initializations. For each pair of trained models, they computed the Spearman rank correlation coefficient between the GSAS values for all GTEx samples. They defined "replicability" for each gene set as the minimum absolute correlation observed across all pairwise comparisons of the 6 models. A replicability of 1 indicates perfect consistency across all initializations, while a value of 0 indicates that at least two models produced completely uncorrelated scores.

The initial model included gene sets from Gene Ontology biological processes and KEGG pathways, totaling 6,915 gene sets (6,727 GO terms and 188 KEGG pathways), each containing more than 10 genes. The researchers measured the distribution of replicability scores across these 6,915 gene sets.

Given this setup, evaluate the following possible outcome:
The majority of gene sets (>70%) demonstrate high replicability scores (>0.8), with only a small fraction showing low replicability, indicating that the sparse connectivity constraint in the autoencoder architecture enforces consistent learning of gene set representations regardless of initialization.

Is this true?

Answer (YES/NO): NO